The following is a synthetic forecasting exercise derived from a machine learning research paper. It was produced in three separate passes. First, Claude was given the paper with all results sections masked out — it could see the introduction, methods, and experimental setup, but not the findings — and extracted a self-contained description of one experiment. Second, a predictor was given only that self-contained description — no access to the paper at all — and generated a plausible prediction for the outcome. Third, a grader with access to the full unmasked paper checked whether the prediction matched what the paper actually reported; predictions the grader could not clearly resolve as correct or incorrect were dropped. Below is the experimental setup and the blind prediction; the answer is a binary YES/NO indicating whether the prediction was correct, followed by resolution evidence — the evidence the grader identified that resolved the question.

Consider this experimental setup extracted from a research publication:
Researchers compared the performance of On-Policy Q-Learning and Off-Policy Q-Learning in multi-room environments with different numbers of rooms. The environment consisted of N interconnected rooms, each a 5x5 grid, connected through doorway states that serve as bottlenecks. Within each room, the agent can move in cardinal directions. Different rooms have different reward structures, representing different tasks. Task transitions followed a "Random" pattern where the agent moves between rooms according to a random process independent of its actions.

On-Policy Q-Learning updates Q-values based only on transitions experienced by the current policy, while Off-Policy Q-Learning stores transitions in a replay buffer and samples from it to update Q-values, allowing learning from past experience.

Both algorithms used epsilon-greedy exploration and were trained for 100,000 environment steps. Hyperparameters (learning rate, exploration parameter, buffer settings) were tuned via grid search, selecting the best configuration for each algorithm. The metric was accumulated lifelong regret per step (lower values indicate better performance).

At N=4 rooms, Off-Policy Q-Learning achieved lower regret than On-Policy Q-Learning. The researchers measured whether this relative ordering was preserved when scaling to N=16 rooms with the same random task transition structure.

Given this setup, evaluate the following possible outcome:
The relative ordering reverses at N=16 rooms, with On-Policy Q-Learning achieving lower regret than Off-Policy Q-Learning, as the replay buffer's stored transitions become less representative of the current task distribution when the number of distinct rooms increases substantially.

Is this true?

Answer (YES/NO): YES